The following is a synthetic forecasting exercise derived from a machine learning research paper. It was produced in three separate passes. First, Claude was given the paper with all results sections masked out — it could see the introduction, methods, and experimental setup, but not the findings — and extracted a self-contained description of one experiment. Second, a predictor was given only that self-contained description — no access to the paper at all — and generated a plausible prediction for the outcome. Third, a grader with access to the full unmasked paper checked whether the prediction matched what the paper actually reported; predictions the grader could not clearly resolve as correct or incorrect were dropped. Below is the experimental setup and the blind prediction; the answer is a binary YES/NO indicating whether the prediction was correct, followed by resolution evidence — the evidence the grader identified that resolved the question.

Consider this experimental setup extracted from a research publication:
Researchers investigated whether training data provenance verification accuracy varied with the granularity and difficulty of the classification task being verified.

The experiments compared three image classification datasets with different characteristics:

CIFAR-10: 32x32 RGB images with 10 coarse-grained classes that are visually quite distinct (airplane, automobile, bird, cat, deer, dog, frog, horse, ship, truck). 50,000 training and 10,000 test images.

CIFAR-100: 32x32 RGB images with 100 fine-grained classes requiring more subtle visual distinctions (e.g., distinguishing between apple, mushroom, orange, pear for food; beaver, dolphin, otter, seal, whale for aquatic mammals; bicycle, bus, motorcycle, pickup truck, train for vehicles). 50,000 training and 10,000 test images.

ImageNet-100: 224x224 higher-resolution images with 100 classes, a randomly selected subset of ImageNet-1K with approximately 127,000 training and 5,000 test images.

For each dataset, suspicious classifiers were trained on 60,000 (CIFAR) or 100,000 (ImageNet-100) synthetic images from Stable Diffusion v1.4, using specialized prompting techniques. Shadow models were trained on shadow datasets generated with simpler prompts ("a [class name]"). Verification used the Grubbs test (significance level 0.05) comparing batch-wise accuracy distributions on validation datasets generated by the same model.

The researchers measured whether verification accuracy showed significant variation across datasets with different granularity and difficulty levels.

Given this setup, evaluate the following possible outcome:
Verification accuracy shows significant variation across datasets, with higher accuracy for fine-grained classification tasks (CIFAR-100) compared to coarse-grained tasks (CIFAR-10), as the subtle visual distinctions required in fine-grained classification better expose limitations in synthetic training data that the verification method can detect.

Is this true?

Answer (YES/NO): NO